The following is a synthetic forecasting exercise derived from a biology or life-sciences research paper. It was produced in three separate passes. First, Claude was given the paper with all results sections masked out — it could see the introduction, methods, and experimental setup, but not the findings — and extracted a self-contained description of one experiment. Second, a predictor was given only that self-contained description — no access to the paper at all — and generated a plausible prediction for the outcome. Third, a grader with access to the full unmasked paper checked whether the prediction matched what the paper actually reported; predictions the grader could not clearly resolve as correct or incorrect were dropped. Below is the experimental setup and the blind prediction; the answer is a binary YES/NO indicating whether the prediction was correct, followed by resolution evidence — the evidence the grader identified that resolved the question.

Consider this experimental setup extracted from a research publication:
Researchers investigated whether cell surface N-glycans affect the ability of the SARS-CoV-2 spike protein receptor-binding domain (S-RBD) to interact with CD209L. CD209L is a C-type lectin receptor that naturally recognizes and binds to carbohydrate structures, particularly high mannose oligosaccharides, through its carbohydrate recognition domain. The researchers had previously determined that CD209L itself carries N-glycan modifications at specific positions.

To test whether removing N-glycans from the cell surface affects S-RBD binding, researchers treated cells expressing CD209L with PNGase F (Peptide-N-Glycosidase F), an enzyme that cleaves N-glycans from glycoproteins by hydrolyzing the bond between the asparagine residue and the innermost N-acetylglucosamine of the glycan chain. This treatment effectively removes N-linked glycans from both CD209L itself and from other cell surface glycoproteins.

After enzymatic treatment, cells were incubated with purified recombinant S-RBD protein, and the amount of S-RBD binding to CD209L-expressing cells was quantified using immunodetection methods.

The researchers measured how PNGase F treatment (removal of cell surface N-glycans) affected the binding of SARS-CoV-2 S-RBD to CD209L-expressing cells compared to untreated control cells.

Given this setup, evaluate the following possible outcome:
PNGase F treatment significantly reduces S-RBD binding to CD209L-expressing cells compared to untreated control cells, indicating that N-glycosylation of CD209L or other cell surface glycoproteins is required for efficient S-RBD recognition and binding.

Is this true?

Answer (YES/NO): NO